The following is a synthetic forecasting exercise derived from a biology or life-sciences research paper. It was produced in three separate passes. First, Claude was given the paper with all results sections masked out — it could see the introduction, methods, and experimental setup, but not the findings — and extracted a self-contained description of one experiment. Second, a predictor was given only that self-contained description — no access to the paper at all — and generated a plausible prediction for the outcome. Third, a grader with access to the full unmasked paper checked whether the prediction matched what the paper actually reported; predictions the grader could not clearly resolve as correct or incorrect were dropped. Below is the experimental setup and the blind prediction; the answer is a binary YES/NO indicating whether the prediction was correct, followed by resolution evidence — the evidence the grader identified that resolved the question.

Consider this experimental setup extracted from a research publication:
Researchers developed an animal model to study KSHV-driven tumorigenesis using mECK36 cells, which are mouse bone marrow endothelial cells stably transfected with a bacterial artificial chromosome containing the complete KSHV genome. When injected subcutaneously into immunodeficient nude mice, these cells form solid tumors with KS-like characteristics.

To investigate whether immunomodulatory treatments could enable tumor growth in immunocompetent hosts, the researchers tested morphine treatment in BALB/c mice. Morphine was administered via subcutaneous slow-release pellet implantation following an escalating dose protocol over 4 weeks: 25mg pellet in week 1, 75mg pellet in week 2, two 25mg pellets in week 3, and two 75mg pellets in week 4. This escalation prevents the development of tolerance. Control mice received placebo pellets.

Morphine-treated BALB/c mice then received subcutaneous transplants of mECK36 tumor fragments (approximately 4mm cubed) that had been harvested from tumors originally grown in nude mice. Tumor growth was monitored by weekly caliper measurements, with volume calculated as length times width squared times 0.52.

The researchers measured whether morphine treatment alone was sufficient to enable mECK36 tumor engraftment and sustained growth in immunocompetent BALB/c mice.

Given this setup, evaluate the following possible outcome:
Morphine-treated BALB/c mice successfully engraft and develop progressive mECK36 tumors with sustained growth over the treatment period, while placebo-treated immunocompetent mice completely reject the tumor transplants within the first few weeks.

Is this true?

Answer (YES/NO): NO